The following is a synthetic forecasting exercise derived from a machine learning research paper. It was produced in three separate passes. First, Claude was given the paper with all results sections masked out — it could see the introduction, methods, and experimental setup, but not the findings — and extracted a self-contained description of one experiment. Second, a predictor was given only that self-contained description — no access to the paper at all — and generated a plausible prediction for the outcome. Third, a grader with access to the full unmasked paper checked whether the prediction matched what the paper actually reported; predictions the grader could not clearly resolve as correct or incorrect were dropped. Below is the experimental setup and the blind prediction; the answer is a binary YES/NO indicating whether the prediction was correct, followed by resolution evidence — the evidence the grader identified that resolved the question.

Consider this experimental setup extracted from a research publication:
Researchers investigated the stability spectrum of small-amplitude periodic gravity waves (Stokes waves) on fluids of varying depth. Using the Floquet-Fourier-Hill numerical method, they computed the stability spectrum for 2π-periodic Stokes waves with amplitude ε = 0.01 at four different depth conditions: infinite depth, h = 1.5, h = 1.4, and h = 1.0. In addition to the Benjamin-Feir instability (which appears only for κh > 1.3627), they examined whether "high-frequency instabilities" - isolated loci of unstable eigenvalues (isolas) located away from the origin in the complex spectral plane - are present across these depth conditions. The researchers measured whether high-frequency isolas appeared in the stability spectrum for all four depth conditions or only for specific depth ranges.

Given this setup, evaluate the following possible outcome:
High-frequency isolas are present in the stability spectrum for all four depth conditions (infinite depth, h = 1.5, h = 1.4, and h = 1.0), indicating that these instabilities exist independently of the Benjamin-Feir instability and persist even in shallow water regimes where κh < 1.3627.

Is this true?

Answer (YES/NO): YES